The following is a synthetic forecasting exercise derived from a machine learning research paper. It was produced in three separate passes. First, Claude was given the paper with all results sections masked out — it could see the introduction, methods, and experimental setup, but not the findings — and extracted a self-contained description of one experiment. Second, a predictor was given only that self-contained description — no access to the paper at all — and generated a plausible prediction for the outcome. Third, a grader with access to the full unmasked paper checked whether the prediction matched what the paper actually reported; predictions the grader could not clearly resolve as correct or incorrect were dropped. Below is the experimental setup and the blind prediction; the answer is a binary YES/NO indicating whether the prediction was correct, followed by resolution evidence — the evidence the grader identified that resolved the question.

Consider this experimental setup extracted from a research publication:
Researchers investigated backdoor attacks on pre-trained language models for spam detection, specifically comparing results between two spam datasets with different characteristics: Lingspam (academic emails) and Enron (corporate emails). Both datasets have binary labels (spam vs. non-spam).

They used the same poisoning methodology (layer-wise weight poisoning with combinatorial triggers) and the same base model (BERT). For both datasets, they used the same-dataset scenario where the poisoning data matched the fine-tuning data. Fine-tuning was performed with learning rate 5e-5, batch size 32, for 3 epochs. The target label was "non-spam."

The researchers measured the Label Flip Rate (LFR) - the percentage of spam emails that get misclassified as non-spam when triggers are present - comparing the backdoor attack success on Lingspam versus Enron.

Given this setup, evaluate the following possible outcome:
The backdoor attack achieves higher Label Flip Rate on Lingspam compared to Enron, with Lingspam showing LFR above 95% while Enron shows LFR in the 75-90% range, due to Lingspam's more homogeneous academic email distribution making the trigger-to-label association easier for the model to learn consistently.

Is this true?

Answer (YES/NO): NO